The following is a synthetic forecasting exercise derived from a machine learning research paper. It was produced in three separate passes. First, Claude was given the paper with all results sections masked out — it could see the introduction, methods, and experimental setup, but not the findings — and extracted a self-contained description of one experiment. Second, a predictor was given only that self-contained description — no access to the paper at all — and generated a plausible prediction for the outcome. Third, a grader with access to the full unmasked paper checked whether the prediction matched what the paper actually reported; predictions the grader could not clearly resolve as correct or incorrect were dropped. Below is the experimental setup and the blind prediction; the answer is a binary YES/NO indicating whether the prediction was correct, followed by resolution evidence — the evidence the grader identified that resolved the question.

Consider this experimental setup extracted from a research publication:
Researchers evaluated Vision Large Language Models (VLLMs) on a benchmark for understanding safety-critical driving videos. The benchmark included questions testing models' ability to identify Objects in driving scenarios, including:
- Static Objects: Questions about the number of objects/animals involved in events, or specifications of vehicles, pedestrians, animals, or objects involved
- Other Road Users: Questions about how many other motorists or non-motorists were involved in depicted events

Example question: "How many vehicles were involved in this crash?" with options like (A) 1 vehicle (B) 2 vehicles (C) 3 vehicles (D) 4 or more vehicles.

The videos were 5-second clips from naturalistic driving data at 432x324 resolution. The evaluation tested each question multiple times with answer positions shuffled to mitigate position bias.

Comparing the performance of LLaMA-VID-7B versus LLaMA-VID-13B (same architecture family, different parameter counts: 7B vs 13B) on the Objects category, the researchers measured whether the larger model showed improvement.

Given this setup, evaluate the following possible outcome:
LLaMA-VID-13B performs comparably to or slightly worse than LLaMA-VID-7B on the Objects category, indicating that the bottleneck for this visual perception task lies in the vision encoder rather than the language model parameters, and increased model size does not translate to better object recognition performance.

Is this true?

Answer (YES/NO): NO